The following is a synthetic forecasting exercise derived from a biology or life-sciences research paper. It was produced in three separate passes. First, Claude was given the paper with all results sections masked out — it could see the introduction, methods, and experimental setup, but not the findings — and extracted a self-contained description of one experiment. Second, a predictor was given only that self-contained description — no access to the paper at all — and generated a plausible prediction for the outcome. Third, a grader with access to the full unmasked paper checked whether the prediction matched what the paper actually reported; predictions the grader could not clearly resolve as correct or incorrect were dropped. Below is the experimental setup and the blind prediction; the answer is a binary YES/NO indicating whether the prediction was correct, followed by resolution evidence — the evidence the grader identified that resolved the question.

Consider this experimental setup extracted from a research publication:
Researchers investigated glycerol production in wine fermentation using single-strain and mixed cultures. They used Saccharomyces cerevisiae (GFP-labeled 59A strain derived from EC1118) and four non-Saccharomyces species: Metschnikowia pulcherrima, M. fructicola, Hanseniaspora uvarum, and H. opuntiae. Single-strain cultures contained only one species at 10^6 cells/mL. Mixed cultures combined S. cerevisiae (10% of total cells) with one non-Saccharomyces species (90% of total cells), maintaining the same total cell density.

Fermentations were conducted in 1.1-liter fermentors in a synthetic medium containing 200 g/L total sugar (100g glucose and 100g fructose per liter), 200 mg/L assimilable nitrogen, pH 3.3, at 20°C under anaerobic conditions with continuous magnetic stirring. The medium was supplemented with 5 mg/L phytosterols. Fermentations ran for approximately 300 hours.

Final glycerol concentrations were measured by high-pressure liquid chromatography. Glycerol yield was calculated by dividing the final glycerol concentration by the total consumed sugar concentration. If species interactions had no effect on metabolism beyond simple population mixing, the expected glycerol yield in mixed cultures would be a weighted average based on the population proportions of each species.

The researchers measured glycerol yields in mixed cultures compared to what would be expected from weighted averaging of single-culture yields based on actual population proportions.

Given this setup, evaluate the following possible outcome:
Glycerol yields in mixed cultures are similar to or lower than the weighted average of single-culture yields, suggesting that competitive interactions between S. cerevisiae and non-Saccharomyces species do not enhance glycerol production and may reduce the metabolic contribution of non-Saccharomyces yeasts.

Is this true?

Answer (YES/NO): NO